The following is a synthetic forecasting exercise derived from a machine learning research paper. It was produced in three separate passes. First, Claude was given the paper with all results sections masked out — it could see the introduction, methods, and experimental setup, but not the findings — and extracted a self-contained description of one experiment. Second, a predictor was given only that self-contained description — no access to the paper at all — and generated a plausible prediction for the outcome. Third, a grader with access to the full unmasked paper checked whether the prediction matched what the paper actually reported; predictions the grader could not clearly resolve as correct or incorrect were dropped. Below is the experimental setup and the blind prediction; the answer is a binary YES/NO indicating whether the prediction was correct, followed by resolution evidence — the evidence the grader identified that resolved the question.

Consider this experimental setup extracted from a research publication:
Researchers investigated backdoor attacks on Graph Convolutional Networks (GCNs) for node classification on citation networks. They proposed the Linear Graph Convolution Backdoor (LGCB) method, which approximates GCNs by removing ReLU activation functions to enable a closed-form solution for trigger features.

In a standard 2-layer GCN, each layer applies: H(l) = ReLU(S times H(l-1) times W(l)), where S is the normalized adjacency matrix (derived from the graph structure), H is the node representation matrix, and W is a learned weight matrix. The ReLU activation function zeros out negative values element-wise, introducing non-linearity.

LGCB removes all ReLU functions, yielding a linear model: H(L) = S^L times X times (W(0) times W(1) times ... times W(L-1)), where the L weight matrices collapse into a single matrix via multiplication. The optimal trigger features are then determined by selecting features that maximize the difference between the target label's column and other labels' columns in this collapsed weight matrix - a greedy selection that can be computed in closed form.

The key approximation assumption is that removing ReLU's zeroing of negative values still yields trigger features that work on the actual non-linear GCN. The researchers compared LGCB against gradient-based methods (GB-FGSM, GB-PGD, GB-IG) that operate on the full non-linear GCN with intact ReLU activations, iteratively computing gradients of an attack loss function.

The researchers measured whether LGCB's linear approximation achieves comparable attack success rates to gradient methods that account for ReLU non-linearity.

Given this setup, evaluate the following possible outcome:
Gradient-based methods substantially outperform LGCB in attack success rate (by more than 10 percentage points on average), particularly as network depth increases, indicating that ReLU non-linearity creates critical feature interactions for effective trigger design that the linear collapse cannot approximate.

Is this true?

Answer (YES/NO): NO